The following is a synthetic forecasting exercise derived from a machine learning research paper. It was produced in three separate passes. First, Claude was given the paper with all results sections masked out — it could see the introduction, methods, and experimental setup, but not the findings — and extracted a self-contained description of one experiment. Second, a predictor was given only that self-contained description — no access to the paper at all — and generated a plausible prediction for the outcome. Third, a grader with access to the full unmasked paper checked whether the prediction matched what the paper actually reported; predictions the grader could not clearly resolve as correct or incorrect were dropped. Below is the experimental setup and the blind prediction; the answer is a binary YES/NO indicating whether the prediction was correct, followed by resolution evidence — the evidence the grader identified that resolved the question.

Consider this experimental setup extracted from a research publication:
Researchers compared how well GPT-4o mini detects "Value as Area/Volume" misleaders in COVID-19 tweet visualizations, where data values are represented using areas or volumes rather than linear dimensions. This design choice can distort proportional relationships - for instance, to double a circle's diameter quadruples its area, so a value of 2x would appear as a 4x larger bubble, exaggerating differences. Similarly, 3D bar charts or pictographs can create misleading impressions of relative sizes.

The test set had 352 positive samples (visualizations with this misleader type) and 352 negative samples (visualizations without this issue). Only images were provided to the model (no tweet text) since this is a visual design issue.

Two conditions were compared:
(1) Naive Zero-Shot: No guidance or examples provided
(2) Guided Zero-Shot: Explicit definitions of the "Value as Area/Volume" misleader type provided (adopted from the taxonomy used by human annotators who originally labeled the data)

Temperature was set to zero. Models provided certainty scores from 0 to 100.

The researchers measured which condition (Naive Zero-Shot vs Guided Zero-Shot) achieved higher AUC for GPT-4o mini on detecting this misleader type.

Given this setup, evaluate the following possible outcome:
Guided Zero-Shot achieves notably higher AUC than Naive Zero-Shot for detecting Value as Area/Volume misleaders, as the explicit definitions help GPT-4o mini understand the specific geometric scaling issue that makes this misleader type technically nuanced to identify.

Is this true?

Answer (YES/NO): YES